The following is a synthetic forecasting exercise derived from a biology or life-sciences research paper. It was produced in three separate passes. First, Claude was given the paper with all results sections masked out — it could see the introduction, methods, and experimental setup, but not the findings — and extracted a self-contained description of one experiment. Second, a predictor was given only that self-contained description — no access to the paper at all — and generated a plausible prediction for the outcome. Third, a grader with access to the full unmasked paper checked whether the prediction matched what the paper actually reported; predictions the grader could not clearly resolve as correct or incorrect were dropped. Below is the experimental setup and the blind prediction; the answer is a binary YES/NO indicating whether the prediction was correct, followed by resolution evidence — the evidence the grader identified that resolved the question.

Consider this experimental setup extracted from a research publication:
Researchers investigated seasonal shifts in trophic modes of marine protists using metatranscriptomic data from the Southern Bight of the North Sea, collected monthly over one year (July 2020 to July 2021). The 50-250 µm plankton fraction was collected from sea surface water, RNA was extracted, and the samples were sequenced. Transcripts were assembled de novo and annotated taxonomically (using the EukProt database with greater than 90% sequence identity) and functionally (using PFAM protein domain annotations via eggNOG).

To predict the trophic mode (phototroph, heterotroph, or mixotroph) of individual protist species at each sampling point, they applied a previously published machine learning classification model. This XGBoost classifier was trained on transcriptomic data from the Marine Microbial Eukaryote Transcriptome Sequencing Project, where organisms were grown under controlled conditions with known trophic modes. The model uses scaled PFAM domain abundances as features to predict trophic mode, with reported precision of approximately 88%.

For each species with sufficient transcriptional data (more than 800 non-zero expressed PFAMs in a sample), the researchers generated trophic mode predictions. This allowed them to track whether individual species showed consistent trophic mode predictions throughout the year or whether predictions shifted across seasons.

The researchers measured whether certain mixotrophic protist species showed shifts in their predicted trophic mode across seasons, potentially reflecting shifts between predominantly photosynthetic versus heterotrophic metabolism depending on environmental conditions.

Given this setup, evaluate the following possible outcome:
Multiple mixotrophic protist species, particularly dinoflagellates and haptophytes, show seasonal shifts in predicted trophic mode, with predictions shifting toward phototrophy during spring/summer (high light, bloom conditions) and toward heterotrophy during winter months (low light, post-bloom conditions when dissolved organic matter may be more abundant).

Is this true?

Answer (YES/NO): NO